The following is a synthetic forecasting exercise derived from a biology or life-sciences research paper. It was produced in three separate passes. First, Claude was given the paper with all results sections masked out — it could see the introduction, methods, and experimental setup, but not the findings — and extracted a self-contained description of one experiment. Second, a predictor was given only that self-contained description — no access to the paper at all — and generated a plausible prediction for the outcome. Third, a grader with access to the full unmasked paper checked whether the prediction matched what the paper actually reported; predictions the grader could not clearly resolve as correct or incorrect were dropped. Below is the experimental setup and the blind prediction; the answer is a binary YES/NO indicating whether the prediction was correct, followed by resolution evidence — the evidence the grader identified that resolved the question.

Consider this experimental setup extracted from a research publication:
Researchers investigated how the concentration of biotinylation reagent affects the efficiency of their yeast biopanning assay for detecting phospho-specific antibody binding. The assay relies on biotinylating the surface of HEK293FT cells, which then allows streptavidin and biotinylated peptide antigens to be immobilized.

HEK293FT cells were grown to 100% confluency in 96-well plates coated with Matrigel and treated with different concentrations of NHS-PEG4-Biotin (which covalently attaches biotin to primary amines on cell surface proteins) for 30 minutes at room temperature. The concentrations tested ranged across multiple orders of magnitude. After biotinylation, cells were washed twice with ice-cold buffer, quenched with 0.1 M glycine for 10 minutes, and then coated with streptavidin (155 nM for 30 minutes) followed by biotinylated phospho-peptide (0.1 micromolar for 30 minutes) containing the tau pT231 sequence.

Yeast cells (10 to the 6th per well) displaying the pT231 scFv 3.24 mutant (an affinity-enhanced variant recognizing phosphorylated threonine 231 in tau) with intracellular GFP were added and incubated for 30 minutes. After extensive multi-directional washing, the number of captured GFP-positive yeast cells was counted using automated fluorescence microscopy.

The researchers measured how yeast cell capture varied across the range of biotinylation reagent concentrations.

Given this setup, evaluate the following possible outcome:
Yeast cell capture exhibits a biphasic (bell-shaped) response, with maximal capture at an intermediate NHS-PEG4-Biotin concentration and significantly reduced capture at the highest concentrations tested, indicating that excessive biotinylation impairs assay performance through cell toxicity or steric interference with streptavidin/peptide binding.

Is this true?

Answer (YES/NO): YES